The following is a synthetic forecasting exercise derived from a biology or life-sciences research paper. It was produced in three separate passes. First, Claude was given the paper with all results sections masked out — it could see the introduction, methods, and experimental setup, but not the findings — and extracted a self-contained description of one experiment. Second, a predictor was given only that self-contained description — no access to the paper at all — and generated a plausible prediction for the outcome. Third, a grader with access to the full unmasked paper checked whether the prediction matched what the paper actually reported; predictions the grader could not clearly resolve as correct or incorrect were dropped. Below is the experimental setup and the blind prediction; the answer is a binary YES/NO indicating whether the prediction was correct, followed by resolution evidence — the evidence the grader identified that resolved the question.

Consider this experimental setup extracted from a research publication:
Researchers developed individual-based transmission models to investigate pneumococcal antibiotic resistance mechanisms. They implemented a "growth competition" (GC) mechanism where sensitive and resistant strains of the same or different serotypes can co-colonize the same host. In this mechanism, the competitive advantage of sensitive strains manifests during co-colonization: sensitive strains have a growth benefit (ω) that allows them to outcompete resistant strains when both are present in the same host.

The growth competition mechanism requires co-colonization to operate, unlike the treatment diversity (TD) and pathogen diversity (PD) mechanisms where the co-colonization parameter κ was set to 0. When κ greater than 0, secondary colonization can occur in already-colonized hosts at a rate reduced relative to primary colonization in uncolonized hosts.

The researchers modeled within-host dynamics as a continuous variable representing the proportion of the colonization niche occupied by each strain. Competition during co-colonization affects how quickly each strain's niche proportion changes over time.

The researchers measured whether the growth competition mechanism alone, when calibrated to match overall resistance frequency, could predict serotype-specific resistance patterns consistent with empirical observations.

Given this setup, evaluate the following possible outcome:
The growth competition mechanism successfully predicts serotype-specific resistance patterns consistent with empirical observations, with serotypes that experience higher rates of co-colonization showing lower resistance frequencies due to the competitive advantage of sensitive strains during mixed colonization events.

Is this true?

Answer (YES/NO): NO